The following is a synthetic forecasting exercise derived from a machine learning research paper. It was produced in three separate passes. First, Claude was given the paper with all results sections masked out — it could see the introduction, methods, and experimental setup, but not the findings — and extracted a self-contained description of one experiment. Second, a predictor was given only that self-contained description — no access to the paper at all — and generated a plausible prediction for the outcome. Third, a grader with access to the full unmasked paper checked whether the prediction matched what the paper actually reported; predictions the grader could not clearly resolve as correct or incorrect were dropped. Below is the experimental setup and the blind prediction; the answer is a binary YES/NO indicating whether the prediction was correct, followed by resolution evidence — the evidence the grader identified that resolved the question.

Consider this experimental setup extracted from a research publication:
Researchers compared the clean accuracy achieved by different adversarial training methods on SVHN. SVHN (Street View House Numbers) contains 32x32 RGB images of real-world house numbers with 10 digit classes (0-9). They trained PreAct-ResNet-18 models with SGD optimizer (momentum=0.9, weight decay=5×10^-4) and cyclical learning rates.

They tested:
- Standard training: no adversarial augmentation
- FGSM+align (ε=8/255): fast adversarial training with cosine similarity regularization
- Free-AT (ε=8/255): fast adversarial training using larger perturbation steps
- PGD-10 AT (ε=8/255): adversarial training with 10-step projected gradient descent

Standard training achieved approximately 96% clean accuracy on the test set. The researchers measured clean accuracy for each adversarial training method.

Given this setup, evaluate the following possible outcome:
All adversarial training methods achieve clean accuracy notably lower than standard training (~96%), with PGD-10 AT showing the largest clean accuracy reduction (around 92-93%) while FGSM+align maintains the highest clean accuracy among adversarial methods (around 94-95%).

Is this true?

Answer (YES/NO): NO